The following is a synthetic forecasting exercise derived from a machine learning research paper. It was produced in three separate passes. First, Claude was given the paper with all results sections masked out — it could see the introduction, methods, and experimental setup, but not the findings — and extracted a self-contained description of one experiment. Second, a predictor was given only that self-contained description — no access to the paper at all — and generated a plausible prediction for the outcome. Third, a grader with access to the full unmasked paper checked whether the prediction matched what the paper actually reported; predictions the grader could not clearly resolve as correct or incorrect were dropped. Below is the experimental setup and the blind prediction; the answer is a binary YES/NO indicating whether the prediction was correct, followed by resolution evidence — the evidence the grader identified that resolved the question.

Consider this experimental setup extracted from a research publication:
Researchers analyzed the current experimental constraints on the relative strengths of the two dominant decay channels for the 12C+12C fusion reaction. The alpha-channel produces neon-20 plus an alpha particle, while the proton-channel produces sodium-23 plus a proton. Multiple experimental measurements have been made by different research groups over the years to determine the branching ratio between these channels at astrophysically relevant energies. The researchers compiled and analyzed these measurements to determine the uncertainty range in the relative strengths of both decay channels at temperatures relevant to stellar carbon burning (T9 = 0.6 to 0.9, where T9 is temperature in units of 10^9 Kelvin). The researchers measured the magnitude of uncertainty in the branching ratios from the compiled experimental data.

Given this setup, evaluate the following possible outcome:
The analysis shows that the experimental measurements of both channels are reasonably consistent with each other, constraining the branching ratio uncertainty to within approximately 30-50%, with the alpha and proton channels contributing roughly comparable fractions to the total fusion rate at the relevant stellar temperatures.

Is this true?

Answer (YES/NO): NO